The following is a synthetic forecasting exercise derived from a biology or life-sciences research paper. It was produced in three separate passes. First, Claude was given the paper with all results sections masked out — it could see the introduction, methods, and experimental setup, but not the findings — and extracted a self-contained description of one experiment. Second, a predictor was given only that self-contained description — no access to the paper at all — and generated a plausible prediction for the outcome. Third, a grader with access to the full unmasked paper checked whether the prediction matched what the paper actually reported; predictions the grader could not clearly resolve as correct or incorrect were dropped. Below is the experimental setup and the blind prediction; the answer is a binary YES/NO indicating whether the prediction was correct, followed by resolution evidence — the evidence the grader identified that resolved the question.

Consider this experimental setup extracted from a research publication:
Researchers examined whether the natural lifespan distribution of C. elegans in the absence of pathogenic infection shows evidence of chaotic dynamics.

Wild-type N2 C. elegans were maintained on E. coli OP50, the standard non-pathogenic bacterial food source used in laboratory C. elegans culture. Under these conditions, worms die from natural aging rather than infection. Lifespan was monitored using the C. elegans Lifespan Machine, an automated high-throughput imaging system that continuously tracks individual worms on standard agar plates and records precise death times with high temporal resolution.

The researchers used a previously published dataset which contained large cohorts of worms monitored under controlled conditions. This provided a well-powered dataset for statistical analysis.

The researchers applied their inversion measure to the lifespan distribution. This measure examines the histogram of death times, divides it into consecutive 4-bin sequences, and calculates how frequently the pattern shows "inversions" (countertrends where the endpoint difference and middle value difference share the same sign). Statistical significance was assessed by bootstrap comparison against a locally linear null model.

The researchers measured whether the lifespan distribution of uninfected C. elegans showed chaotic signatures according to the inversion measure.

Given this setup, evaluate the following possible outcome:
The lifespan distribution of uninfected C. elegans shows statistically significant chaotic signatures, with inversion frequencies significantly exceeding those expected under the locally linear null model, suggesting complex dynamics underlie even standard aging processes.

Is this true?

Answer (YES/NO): NO